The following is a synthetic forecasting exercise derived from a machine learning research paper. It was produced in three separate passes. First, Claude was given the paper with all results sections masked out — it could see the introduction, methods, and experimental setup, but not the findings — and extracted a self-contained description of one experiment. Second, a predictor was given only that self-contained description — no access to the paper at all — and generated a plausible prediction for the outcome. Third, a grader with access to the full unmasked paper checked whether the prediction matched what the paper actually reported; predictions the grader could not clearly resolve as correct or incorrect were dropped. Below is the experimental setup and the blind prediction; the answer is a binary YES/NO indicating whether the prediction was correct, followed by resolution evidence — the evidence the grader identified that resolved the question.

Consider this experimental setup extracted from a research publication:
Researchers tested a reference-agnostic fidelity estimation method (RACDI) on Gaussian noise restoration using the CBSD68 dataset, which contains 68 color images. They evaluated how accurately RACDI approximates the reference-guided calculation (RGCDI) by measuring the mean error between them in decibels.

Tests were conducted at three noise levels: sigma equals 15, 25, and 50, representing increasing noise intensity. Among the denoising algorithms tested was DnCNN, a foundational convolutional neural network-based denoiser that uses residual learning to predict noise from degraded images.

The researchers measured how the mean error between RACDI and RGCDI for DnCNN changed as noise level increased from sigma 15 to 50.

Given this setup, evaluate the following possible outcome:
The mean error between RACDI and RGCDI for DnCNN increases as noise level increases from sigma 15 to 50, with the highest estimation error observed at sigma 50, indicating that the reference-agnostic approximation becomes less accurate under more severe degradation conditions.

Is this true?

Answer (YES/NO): NO